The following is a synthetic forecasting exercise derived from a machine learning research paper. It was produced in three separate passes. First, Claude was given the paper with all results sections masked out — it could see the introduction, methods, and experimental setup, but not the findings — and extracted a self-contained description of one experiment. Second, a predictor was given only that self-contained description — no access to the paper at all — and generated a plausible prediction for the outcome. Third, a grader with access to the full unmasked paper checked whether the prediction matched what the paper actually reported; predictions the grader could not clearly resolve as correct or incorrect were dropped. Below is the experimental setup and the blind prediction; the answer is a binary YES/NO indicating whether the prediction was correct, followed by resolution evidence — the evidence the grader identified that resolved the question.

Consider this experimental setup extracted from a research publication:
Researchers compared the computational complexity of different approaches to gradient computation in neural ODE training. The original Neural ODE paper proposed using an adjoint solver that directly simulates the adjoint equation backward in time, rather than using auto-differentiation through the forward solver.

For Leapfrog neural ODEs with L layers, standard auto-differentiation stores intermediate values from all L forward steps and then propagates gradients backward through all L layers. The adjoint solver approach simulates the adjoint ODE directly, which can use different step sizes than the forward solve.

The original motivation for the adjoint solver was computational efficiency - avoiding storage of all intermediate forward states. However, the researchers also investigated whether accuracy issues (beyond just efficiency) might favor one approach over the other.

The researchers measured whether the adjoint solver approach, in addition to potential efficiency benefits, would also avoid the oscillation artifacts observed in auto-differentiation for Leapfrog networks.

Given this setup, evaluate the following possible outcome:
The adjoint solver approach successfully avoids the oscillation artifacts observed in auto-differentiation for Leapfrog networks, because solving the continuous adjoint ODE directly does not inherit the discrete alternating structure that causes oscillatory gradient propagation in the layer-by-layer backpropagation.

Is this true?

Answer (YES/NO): YES